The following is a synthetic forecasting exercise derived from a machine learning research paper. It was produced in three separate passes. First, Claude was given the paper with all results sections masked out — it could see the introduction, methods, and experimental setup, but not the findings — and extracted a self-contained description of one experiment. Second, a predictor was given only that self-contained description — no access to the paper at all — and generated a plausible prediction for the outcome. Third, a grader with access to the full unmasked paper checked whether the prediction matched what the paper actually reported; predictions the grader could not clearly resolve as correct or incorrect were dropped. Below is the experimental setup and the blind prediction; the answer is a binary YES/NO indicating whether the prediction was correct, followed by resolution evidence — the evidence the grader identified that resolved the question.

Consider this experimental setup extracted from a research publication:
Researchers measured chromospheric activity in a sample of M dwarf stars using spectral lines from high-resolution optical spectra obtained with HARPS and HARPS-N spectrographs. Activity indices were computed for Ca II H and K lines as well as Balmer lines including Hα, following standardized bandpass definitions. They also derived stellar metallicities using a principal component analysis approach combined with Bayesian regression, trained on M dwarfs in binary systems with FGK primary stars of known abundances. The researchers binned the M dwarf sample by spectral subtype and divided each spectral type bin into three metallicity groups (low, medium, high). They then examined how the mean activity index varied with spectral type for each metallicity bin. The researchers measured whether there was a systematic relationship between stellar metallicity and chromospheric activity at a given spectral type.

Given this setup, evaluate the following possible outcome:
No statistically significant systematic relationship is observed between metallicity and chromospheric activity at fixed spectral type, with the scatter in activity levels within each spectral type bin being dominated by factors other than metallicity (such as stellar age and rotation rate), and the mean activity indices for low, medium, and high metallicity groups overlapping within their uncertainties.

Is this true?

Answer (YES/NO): NO